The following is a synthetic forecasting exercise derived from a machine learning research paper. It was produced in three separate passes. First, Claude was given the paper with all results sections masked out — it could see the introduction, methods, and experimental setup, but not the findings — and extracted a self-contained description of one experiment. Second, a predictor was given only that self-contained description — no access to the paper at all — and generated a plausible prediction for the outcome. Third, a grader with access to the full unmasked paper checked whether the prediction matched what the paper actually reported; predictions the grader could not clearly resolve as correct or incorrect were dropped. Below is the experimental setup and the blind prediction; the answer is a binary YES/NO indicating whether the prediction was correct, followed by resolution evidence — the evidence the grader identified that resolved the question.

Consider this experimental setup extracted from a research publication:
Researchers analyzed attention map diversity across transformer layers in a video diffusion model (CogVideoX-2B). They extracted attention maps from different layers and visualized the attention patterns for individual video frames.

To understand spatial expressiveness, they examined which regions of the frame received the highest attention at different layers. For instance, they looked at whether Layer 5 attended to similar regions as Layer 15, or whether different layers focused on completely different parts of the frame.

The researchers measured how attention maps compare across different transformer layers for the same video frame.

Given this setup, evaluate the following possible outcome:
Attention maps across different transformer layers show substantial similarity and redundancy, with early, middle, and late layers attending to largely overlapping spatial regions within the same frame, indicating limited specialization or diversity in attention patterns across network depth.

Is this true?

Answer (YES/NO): NO